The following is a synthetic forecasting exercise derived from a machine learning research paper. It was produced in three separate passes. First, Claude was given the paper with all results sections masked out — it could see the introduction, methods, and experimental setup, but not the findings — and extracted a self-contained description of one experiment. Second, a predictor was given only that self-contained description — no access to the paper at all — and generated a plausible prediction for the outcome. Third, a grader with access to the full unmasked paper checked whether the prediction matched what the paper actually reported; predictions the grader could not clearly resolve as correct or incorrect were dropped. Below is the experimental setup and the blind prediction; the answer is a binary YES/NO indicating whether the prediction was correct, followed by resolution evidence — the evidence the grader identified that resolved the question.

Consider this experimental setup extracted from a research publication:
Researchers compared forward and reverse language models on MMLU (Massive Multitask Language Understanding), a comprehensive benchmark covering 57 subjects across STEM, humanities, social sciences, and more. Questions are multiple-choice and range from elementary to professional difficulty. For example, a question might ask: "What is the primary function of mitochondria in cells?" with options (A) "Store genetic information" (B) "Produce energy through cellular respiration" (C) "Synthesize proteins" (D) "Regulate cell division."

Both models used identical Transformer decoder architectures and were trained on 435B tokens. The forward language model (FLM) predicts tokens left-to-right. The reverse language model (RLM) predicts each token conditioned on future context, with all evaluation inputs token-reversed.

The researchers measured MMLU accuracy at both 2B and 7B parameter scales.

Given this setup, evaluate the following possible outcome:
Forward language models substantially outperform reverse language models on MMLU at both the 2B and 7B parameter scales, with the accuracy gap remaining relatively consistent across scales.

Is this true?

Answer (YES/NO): NO